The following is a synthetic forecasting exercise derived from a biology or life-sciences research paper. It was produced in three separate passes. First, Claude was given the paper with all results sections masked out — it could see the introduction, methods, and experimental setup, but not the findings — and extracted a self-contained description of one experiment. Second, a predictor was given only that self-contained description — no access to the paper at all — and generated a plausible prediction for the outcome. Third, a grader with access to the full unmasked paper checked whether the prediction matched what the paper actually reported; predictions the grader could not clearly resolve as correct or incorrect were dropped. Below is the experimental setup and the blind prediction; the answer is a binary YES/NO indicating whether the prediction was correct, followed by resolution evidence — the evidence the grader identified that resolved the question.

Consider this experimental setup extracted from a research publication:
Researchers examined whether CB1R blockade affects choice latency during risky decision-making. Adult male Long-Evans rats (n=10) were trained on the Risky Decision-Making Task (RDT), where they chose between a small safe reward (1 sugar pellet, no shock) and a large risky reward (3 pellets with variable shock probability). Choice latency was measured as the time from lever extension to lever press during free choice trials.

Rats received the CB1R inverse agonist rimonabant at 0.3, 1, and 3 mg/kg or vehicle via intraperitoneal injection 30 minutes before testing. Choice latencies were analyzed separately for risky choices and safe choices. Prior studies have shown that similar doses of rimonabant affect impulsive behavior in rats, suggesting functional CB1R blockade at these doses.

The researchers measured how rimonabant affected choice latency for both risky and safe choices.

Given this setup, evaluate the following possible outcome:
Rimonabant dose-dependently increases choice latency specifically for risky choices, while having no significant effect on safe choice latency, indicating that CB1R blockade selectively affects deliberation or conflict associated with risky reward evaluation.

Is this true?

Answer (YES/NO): NO